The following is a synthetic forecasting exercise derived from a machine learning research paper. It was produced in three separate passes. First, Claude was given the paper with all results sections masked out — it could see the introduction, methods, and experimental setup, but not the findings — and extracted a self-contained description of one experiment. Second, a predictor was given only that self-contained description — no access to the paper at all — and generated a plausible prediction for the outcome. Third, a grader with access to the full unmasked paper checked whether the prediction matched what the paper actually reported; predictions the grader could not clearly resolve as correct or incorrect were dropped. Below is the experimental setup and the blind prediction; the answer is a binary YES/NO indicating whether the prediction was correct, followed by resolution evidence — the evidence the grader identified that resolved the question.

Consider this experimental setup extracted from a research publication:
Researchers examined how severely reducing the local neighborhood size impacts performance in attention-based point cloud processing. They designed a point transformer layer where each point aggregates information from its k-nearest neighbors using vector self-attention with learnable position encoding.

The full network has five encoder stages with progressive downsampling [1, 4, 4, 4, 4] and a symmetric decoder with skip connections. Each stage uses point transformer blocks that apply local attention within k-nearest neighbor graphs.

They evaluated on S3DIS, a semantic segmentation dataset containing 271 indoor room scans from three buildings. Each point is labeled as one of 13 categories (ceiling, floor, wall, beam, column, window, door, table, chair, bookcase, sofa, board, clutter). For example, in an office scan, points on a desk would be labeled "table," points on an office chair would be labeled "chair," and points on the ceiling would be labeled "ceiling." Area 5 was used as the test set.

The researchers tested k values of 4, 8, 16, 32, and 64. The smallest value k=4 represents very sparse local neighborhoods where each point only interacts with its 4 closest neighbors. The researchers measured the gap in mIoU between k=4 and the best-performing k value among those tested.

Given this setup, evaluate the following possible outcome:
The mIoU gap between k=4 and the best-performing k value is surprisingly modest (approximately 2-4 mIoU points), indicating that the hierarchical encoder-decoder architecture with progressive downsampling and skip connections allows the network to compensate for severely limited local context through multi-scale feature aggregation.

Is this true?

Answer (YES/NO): NO